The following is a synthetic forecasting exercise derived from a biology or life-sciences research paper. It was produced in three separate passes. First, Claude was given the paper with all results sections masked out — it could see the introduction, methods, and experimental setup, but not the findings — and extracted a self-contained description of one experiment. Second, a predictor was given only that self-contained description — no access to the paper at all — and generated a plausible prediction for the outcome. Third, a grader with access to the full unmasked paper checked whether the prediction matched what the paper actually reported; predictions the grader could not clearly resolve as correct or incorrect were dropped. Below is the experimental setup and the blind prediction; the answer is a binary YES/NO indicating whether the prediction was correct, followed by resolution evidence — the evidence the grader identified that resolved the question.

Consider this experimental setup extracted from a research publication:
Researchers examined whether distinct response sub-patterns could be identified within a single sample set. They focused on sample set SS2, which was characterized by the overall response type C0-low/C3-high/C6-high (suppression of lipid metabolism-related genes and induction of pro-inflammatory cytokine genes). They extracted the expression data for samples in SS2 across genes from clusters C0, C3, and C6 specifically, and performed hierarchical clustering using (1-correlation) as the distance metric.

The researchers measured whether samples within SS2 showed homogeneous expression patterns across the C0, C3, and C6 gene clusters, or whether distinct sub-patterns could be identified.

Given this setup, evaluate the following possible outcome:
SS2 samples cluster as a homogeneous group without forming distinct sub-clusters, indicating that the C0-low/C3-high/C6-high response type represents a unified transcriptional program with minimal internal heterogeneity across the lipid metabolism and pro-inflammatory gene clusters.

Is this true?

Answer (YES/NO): NO